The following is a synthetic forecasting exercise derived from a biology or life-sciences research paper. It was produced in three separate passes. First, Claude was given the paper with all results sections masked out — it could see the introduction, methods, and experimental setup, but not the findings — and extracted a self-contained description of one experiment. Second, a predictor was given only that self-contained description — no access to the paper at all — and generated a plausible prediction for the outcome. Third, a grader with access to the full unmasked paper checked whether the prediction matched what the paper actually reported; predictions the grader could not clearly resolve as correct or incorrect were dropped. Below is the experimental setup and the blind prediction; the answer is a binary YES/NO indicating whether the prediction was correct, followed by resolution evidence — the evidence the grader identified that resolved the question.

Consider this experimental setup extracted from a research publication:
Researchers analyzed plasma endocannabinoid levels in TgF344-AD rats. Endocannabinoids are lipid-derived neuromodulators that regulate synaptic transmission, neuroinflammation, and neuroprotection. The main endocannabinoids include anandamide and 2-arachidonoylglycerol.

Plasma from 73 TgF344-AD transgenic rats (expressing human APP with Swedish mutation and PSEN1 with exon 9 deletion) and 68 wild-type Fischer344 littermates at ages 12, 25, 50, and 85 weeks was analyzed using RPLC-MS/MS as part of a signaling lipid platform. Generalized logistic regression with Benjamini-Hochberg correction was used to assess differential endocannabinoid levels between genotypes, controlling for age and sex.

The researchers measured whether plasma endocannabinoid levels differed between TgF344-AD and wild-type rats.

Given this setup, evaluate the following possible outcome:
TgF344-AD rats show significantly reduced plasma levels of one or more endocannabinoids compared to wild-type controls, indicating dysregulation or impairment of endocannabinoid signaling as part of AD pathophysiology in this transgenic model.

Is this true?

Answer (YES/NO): NO